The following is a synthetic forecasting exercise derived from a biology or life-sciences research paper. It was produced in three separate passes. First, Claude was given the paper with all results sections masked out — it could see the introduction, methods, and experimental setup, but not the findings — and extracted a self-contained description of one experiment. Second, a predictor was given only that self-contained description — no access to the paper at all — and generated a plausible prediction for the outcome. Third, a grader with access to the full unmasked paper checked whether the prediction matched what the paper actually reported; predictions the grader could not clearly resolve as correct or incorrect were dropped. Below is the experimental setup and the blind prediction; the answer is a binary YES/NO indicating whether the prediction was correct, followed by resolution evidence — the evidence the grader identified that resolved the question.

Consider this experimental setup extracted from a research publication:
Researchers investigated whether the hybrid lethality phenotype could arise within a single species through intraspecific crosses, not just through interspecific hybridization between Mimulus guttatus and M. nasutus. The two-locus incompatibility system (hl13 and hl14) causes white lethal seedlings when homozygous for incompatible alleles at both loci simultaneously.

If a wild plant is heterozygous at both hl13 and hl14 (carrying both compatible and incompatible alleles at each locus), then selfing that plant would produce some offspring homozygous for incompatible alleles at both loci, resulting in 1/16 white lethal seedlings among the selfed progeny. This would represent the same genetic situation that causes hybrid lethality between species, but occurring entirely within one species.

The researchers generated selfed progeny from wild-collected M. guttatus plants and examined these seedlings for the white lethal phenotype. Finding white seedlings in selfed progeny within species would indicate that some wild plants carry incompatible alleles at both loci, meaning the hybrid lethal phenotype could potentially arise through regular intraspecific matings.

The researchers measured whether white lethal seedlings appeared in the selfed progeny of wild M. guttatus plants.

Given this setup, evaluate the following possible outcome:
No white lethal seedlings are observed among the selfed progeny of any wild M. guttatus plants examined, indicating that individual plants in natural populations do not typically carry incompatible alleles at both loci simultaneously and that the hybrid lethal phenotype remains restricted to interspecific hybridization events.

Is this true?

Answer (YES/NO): NO